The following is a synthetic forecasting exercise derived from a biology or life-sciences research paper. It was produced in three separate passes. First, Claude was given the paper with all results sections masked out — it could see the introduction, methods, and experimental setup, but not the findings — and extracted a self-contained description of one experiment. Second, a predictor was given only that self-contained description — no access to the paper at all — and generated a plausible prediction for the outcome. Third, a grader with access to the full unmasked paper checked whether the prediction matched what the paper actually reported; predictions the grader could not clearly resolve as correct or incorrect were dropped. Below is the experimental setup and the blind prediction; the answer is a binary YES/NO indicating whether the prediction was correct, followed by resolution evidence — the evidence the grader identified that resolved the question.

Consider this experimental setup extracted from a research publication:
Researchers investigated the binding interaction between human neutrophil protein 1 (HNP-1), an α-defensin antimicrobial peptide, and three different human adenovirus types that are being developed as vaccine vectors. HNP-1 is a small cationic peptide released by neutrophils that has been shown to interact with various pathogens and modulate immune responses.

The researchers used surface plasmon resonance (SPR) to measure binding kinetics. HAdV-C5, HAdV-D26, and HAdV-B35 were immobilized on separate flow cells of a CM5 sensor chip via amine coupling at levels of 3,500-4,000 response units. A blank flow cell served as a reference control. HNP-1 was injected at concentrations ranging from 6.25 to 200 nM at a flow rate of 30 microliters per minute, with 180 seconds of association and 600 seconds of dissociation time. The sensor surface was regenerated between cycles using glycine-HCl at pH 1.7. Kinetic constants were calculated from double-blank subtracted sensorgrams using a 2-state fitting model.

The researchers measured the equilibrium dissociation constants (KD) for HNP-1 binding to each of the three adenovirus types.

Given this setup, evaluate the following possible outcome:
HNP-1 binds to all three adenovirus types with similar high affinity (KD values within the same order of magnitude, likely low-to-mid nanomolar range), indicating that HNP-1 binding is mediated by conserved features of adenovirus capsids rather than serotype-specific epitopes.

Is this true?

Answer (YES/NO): YES